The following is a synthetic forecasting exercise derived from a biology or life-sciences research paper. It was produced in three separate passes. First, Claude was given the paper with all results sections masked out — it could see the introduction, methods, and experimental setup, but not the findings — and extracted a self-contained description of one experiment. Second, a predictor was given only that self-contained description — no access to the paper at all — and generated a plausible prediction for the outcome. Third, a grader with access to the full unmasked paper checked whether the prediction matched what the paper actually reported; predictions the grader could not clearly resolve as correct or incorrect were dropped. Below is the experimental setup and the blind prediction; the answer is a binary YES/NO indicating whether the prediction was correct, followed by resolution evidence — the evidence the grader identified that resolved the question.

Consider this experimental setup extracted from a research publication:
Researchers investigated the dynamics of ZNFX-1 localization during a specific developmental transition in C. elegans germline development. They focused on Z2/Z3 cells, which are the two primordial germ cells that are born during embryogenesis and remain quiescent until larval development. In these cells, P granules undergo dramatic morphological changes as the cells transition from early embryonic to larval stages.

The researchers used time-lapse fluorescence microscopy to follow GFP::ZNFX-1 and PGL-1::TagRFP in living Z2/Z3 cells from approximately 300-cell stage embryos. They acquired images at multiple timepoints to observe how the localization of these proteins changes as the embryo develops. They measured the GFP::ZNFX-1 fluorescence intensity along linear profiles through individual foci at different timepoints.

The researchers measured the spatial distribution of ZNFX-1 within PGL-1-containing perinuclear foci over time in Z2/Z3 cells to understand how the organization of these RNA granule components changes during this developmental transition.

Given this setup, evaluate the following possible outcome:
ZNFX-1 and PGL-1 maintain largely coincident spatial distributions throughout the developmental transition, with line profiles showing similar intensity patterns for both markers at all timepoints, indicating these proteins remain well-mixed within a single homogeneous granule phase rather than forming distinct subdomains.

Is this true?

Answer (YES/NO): NO